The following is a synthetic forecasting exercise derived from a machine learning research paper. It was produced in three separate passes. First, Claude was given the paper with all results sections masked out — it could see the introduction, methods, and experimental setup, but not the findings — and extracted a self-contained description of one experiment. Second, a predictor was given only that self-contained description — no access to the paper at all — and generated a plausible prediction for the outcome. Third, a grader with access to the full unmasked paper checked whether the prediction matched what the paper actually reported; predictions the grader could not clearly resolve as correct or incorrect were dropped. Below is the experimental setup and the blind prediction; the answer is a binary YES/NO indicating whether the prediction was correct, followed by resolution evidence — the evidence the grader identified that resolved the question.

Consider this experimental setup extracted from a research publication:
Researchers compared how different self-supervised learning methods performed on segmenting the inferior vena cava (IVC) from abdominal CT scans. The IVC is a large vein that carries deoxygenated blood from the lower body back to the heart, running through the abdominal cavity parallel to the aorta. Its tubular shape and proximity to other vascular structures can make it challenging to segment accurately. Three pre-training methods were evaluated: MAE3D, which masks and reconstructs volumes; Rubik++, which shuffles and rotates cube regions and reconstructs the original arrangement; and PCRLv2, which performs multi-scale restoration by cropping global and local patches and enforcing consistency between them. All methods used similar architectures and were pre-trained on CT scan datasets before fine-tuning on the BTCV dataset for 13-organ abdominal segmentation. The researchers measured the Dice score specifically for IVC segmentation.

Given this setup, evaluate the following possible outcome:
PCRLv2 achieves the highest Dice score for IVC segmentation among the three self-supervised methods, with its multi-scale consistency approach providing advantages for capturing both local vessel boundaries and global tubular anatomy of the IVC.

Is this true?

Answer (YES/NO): YES